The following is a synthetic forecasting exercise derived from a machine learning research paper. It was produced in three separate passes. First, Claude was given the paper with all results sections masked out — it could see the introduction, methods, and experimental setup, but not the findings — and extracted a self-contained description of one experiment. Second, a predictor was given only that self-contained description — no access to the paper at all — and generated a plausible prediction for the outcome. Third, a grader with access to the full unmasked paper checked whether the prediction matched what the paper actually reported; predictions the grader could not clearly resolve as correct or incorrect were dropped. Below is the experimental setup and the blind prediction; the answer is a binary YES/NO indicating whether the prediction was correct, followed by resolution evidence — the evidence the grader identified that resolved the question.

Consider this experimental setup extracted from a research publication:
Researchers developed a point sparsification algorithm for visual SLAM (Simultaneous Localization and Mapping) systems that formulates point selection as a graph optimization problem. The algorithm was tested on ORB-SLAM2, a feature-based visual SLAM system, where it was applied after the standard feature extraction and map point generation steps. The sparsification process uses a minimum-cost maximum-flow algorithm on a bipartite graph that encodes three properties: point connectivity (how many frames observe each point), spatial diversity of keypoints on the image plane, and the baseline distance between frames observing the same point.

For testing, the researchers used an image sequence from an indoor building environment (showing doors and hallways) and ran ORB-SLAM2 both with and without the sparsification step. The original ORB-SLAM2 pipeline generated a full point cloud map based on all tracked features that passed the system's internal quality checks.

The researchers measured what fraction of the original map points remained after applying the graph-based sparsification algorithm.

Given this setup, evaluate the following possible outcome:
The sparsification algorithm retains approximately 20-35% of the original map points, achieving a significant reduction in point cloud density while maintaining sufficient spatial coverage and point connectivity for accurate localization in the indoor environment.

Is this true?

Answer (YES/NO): NO